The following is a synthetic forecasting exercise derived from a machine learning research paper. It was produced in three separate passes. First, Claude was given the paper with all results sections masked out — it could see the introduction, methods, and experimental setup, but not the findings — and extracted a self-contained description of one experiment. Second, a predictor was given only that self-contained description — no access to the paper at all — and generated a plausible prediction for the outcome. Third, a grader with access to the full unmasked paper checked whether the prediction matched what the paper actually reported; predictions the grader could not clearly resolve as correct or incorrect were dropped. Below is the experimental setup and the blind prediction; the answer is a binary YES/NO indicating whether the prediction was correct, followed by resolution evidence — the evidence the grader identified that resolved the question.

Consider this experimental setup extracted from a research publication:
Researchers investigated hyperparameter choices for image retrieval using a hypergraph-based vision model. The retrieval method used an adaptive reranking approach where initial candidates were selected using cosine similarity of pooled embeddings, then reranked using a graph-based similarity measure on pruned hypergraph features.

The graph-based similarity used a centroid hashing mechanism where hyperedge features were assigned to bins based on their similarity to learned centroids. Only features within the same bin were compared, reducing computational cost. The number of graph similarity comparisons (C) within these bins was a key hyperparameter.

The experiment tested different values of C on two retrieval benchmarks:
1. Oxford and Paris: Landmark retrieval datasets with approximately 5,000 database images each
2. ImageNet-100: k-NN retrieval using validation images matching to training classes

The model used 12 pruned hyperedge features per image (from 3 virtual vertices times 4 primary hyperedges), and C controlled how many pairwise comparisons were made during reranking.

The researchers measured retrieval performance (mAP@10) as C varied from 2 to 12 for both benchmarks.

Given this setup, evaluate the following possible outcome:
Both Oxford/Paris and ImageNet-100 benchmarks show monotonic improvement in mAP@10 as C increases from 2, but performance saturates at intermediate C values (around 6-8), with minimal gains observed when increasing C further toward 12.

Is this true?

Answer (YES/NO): NO